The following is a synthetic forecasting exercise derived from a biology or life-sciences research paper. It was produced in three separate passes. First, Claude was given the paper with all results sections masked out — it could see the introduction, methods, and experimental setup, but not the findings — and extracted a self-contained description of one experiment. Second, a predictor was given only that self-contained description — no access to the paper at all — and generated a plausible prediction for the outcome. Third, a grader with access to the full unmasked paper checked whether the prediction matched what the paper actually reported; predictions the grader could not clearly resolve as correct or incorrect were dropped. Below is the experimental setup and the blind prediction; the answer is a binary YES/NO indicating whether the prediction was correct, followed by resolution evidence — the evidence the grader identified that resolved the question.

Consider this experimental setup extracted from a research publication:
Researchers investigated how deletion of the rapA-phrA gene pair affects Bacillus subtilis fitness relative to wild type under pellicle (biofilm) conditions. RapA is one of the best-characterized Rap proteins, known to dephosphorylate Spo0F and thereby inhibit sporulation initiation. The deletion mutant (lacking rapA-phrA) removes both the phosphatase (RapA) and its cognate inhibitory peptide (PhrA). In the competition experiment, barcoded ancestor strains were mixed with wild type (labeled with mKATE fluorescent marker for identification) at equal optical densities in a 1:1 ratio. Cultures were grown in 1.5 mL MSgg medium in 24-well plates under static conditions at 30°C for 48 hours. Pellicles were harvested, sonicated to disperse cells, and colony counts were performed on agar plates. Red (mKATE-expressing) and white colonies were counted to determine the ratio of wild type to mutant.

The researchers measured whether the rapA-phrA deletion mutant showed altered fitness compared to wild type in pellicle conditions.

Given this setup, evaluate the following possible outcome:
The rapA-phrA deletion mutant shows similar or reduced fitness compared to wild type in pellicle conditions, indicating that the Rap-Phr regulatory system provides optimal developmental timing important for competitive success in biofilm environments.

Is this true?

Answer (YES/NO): YES